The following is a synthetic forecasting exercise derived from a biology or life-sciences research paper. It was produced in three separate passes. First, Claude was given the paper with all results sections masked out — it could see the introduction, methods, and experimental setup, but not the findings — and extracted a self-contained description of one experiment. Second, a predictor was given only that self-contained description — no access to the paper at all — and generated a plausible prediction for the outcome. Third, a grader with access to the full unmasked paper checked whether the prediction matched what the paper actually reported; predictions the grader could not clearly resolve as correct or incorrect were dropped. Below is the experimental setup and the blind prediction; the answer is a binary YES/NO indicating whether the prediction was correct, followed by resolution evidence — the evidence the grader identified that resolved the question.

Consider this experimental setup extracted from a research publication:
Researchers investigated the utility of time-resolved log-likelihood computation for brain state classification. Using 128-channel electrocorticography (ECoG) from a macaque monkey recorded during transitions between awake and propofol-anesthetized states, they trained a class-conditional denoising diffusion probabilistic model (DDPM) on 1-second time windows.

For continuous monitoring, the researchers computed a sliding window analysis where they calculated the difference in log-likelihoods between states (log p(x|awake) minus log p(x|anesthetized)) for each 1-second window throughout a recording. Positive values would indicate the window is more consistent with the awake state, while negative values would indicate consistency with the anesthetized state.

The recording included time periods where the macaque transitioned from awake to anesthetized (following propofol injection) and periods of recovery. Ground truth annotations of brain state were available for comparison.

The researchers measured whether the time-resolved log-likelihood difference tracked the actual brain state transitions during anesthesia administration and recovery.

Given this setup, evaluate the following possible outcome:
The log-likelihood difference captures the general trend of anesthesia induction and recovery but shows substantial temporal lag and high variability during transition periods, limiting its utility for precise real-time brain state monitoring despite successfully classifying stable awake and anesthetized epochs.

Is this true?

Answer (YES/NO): NO